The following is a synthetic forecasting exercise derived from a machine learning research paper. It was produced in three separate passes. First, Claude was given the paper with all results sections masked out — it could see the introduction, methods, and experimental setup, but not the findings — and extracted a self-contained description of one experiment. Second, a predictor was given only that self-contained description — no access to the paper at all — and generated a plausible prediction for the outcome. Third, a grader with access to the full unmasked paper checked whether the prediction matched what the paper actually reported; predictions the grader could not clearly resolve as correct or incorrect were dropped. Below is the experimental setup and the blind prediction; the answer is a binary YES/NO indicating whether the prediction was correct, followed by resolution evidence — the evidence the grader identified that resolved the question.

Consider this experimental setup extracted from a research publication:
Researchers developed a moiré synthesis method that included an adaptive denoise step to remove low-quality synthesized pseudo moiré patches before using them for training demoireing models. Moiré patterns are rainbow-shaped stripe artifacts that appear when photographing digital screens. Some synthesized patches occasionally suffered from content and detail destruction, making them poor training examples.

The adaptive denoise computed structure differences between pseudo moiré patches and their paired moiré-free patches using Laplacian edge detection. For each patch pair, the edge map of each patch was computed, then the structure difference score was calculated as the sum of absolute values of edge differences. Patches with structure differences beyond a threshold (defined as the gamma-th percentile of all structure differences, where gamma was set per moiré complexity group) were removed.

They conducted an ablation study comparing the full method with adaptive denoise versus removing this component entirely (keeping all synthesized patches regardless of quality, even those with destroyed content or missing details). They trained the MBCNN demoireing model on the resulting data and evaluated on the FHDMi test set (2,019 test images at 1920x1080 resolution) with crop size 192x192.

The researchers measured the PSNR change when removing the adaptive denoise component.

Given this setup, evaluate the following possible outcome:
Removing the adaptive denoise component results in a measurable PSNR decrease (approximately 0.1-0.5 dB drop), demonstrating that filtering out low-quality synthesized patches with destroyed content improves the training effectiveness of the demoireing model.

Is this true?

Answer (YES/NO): YES